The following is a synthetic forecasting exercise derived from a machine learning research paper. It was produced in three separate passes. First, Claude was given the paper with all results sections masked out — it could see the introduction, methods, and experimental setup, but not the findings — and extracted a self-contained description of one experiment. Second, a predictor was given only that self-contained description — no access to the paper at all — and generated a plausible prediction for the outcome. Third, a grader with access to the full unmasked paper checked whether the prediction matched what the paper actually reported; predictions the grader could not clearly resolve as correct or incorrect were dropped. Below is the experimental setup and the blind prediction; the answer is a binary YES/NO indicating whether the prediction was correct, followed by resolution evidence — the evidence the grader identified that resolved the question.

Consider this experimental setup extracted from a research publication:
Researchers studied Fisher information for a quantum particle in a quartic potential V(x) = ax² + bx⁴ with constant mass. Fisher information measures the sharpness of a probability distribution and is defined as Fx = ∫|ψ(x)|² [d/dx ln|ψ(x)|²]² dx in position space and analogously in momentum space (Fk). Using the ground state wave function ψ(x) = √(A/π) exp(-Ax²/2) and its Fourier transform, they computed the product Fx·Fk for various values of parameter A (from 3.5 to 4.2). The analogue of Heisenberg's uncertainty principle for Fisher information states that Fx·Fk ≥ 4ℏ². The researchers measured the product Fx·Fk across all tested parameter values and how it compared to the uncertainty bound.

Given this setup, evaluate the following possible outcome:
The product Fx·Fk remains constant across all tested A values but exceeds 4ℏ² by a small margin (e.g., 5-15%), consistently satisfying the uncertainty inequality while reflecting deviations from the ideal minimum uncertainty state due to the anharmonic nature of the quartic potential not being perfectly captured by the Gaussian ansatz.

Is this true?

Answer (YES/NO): NO